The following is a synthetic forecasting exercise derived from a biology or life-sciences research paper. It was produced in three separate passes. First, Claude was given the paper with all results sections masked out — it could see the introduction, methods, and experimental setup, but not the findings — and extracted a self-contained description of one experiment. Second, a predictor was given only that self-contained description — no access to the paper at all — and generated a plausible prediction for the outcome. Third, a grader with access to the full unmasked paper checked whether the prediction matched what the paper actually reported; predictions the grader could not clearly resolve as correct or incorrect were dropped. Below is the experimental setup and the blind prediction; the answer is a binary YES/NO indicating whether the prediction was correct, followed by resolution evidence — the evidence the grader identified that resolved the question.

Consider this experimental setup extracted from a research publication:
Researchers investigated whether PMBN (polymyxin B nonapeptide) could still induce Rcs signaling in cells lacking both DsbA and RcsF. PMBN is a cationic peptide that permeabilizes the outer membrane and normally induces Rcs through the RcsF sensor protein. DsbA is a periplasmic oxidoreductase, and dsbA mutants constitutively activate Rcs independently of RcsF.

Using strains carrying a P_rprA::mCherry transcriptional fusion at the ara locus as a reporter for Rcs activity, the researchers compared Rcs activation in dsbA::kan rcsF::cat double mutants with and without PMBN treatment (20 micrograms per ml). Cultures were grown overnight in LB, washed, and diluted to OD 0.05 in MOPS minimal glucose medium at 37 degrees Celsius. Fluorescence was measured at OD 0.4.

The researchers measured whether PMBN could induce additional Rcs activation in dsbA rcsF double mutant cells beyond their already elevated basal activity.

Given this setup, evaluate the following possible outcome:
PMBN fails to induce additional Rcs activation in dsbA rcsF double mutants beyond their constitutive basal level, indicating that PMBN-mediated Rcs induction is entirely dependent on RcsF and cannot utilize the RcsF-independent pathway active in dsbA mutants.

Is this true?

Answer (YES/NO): NO